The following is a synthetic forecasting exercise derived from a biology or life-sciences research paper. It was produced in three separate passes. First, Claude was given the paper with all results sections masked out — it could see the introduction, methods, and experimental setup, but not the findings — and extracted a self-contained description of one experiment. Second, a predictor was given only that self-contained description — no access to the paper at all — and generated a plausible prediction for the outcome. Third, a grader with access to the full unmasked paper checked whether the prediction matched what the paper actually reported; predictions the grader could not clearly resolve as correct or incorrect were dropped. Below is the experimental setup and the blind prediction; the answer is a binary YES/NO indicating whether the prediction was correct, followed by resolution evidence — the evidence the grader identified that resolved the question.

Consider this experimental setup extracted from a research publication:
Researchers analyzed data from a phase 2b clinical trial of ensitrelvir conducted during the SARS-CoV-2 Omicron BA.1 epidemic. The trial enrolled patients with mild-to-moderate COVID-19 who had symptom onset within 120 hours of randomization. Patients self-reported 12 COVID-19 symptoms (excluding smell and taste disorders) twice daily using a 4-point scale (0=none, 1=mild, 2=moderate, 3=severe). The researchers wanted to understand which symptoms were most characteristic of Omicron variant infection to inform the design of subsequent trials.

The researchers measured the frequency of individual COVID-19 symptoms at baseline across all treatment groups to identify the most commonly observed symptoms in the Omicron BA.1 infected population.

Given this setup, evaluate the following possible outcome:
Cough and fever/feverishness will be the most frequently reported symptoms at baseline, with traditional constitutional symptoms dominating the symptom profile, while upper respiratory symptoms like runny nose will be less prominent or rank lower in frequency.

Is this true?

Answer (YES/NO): NO